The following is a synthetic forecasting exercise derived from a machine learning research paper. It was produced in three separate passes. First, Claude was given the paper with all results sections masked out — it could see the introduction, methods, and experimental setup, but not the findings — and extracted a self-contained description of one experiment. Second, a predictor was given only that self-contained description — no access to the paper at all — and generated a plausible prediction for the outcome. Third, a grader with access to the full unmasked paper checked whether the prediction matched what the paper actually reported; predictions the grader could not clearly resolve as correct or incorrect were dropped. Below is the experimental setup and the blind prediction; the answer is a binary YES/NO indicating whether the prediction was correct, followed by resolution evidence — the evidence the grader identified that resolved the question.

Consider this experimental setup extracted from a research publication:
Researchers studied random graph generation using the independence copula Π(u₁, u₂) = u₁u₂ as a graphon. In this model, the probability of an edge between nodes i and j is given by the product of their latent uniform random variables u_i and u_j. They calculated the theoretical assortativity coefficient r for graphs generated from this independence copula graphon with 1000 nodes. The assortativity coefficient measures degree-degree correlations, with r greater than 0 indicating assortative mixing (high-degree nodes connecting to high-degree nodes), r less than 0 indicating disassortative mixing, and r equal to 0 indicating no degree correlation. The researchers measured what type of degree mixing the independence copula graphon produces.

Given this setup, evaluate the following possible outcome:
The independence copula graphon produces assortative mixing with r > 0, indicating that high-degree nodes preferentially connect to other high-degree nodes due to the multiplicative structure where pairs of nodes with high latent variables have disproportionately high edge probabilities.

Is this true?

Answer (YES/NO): NO